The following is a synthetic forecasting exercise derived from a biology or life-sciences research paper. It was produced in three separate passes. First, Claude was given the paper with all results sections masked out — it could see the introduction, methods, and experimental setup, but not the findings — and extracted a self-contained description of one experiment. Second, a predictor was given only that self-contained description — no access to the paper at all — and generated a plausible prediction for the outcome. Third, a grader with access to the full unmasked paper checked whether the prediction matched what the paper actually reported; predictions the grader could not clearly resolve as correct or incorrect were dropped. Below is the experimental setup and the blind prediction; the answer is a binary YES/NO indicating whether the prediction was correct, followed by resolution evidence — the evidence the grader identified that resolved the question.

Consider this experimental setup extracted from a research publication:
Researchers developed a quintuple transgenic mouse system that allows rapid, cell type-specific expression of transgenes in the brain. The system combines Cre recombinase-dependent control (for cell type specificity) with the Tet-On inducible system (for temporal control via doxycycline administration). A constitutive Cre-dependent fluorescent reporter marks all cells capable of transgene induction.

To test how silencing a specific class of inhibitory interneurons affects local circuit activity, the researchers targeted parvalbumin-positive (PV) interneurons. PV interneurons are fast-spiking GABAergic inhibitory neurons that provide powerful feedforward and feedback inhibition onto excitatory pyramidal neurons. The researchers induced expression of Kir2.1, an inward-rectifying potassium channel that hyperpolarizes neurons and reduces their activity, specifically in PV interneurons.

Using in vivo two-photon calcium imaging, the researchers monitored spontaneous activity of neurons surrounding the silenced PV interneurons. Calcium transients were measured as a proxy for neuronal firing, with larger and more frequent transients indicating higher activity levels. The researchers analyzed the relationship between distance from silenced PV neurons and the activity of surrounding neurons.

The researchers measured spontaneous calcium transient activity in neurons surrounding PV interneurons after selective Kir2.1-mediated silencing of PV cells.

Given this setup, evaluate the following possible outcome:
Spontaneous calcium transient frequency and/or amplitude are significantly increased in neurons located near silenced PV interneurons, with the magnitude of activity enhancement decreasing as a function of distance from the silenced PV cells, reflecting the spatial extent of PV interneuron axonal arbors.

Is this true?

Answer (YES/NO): YES